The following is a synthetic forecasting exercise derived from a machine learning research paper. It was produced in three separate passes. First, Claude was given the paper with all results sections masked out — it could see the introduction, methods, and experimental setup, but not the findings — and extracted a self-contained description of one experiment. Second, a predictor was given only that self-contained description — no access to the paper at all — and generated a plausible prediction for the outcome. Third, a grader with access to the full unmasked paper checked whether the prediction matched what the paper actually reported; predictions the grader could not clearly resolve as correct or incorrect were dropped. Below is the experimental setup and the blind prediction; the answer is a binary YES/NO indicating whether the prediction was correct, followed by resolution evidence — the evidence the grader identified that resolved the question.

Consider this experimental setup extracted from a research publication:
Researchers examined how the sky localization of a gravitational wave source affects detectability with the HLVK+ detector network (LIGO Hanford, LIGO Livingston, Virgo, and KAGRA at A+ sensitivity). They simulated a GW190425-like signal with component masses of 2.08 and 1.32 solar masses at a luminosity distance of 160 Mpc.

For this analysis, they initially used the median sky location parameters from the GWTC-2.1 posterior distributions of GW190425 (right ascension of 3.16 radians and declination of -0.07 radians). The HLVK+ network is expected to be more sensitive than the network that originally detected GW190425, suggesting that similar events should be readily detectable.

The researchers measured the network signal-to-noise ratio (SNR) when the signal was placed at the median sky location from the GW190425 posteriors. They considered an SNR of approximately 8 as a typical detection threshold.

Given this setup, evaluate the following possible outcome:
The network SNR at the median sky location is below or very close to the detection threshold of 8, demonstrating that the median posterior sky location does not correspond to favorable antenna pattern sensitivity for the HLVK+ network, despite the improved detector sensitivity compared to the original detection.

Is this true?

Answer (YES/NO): YES